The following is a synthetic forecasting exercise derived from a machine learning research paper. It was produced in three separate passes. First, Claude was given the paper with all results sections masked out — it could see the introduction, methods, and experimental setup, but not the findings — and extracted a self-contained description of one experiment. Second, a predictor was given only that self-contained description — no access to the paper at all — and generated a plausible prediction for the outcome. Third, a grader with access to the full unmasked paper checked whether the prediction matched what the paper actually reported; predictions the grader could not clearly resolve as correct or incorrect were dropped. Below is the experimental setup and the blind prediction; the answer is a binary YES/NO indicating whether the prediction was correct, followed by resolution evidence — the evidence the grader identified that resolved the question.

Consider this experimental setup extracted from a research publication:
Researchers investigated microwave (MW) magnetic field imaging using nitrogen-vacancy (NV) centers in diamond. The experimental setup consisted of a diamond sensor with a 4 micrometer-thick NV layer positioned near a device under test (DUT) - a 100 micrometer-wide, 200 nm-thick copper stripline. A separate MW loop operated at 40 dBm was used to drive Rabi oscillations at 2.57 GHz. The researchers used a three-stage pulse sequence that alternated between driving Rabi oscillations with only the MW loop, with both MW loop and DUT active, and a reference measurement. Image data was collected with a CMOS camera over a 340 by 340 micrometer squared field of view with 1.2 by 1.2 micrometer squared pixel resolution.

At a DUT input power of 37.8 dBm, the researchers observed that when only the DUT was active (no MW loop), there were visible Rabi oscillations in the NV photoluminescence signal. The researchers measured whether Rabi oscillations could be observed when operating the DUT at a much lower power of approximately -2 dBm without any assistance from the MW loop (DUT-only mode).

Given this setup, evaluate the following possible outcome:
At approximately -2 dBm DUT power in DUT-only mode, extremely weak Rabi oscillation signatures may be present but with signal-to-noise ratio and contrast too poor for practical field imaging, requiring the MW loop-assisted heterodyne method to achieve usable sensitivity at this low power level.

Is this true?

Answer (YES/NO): NO